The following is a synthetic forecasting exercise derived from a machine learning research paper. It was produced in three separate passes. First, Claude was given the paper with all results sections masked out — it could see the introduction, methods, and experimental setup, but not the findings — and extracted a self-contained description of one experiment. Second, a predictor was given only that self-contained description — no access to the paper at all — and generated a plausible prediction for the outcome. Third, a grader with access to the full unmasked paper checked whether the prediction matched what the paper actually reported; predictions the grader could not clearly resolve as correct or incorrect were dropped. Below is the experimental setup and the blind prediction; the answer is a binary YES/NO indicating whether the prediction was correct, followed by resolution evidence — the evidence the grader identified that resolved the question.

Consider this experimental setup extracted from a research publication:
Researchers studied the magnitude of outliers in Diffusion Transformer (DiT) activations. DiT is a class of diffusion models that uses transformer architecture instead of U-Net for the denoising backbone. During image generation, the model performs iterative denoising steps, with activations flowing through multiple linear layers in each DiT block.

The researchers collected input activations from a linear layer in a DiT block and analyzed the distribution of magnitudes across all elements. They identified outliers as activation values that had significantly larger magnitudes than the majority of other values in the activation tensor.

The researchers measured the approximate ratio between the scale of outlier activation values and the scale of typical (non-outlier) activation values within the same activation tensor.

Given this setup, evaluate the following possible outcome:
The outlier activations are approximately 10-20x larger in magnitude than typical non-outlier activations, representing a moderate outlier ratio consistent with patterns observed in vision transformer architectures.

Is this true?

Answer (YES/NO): NO